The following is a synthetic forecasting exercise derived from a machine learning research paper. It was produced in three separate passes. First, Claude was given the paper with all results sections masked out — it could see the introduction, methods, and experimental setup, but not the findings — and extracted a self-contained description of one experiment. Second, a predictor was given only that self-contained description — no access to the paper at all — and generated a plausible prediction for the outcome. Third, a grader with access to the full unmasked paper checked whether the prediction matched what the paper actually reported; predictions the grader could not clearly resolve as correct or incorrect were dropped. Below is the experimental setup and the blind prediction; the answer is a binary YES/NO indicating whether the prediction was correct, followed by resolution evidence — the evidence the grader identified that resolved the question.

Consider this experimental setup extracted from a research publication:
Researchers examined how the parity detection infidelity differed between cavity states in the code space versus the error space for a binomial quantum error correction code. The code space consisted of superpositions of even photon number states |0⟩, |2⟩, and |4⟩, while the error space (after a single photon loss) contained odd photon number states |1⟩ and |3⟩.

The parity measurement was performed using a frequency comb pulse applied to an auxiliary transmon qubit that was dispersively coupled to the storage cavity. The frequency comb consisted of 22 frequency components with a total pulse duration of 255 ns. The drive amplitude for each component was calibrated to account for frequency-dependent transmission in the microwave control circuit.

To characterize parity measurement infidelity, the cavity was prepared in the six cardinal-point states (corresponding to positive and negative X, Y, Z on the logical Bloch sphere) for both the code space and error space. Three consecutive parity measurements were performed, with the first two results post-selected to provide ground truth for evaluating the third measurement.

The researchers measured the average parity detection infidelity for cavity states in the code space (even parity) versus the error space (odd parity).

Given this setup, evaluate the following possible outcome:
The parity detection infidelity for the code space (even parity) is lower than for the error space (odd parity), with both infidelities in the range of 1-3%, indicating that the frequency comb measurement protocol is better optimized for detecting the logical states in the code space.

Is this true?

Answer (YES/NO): YES